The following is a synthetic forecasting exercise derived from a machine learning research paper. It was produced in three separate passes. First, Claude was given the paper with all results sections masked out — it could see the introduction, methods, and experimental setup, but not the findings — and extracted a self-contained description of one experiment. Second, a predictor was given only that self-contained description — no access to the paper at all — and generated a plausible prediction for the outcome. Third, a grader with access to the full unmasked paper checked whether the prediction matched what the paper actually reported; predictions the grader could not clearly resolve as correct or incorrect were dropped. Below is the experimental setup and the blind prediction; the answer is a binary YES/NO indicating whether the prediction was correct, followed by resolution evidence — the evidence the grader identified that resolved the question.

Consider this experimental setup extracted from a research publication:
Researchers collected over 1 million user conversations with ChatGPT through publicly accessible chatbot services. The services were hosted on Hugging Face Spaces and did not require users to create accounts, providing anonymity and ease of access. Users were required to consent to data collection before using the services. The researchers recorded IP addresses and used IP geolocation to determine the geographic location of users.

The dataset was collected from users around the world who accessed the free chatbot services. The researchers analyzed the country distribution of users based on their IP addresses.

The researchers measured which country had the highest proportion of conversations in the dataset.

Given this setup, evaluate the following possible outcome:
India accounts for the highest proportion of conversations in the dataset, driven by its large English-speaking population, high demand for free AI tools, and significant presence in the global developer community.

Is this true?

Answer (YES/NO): NO